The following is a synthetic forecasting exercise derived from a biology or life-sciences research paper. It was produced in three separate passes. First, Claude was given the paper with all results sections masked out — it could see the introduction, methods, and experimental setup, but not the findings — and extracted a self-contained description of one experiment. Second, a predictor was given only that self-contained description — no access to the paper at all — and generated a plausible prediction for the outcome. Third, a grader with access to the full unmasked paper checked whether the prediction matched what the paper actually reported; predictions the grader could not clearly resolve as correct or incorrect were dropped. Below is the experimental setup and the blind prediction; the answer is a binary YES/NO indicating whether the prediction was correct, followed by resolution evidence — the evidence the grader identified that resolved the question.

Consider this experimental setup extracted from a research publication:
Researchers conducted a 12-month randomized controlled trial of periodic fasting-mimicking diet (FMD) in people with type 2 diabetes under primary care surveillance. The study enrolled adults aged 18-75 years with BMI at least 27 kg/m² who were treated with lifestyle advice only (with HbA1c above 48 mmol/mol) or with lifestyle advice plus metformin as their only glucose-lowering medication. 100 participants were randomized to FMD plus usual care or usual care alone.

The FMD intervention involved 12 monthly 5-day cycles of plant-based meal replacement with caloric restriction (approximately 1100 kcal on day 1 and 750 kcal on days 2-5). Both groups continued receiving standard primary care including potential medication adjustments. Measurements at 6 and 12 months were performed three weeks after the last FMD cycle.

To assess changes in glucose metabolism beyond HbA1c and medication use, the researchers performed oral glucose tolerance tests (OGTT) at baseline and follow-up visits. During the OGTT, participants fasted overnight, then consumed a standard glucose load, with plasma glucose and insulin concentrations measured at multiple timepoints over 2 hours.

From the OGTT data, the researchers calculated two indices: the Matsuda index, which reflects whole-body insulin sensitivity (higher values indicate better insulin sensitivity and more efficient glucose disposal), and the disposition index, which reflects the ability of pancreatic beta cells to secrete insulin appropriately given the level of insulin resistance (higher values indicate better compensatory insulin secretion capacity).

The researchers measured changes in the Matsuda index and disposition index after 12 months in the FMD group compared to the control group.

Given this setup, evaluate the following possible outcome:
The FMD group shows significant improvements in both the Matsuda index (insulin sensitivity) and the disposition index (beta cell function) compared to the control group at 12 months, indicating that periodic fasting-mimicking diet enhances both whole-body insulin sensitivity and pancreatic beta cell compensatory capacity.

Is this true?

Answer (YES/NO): NO